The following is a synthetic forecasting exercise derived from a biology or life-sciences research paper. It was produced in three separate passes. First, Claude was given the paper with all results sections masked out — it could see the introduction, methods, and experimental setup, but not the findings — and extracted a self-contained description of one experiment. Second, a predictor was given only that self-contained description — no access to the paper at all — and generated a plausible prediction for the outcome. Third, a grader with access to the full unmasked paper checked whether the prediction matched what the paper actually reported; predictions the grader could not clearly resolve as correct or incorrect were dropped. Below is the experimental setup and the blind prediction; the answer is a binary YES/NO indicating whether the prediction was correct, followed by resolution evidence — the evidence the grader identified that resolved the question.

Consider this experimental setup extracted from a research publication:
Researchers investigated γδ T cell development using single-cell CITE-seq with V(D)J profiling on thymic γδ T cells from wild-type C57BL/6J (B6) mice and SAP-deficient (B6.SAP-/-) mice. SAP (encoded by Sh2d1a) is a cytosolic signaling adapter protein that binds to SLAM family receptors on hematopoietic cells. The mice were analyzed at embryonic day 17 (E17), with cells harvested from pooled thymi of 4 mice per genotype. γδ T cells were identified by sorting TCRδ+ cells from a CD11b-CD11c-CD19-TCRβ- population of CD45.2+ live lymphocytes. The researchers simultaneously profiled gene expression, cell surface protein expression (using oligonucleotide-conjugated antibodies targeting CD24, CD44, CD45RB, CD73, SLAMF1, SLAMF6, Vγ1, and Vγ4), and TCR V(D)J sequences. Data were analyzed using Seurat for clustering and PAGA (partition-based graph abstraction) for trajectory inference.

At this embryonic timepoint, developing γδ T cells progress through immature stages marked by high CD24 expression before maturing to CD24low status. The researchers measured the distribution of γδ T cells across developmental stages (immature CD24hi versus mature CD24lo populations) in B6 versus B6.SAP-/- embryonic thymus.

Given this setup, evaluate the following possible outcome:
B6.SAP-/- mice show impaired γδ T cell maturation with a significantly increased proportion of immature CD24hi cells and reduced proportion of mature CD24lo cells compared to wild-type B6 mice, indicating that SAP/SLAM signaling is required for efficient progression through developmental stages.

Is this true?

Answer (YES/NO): NO